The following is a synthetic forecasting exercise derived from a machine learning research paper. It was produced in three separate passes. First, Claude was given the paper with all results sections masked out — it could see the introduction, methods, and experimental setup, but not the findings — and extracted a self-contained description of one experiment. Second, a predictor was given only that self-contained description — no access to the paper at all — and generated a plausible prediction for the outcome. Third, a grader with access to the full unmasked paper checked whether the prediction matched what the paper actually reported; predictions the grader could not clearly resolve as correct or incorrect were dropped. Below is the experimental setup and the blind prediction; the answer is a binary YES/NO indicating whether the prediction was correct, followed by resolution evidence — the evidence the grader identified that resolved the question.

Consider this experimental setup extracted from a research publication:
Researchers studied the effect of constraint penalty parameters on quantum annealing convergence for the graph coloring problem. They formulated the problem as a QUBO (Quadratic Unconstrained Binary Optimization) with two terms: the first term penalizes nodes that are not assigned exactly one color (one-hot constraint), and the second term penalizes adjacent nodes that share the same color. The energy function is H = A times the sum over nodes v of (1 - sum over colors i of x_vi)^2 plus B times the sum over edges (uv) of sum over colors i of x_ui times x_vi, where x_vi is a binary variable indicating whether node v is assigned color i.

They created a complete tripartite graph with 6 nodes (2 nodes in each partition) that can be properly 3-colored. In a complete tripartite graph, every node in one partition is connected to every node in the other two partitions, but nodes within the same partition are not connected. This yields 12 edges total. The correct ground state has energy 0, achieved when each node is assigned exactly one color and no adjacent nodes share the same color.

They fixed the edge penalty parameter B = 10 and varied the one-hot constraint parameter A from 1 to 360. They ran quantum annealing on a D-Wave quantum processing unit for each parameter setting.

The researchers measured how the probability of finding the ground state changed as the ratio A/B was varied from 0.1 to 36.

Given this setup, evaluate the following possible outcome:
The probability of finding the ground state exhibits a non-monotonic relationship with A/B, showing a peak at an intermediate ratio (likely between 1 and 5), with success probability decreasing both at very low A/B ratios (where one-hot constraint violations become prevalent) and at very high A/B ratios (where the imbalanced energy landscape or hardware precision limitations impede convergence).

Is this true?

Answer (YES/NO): YES